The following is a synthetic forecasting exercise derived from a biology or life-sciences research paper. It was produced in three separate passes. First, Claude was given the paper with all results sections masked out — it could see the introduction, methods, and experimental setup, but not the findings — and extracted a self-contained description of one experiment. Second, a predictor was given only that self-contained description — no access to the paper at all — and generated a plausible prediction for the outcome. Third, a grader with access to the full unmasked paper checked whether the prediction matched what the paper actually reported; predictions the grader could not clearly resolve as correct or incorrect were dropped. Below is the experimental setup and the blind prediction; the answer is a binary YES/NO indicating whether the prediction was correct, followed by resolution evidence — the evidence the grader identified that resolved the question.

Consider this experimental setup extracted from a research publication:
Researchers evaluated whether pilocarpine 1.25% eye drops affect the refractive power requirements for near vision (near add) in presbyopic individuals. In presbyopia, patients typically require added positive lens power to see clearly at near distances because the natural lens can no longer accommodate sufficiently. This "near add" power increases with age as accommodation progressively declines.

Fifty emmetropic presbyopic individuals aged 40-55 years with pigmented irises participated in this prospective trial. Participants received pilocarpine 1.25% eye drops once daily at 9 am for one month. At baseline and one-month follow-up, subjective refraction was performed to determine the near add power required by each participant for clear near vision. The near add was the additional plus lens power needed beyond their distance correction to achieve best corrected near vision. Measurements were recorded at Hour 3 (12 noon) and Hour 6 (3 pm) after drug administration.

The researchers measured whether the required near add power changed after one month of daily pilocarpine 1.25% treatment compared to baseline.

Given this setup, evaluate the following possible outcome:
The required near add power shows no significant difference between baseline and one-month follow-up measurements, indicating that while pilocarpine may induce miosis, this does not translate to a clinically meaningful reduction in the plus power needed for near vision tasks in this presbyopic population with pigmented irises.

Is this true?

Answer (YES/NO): NO